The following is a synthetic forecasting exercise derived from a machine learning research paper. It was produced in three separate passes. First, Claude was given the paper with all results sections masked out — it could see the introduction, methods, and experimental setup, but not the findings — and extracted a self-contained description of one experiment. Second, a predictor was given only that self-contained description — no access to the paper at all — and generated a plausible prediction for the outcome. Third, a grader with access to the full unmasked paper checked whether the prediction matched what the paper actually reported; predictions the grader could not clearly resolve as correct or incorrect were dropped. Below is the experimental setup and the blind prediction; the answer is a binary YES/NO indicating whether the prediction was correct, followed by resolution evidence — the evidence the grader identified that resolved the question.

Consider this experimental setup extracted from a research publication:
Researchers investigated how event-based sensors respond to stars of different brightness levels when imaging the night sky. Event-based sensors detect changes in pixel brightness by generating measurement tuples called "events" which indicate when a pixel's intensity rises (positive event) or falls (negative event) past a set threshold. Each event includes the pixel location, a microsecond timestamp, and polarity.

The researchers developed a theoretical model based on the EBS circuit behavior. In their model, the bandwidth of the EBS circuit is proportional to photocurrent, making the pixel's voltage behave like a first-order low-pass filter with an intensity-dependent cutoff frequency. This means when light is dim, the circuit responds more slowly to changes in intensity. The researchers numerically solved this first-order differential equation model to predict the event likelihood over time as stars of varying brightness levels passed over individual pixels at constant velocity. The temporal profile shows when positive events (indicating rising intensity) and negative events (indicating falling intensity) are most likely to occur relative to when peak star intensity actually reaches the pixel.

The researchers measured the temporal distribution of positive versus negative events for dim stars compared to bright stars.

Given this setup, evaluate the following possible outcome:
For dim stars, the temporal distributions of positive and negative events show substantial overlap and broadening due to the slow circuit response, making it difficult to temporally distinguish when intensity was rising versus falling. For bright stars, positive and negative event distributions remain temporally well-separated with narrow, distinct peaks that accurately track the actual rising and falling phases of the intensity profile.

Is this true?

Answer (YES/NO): NO